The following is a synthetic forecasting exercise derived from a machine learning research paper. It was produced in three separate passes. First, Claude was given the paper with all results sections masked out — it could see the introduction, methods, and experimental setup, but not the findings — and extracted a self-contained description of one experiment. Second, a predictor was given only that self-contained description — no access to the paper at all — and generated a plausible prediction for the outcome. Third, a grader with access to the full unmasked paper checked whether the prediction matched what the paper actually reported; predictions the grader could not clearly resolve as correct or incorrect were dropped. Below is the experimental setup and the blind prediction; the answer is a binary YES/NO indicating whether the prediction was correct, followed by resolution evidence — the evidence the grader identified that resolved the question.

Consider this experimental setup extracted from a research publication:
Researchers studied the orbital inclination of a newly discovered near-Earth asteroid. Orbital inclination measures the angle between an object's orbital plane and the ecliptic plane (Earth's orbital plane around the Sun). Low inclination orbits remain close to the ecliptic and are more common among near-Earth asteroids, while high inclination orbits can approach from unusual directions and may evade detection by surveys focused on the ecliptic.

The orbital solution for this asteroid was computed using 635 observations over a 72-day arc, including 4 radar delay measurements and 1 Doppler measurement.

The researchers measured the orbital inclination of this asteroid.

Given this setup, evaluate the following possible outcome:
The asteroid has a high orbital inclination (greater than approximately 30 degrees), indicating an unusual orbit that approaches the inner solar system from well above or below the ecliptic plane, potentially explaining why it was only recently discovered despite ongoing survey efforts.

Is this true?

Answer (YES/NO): NO